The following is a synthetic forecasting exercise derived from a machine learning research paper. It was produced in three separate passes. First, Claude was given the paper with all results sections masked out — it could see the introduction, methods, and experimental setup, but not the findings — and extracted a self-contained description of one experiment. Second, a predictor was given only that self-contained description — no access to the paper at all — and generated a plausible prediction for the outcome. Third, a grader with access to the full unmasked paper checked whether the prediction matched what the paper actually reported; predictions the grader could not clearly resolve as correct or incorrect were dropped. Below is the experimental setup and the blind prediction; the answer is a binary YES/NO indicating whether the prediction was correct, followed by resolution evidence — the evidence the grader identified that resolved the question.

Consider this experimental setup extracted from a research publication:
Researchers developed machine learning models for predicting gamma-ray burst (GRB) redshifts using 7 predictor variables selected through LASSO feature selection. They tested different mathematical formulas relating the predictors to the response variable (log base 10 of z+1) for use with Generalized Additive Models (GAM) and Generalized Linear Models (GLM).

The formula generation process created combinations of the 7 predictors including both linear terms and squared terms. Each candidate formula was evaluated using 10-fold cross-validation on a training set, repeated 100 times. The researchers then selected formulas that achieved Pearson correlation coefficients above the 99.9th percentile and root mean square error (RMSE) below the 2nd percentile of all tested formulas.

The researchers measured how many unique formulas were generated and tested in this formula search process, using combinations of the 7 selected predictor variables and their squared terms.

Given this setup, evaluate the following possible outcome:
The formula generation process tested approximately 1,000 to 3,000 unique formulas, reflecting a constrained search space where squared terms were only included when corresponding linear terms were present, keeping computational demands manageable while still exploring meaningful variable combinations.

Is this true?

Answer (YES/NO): NO